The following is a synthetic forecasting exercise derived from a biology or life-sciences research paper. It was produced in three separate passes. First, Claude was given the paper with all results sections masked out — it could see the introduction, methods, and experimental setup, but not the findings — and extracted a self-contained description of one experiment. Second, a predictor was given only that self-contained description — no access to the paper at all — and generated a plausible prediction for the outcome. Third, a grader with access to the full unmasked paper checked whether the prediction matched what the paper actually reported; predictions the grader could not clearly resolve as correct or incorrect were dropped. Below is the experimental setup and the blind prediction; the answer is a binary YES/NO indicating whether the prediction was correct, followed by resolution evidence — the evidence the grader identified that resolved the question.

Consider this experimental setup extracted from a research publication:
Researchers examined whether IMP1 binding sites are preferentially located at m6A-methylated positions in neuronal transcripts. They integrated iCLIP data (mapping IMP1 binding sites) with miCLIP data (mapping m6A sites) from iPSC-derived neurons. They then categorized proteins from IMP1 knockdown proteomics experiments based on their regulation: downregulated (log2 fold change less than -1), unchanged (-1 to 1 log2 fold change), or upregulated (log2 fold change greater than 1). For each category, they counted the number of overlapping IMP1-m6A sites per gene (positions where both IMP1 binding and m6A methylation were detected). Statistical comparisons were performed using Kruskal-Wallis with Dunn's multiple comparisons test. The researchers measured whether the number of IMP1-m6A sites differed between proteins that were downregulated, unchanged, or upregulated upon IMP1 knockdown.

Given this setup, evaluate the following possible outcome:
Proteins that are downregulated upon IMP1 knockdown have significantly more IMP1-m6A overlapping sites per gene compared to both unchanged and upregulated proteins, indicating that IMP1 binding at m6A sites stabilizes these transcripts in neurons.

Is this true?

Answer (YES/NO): NO